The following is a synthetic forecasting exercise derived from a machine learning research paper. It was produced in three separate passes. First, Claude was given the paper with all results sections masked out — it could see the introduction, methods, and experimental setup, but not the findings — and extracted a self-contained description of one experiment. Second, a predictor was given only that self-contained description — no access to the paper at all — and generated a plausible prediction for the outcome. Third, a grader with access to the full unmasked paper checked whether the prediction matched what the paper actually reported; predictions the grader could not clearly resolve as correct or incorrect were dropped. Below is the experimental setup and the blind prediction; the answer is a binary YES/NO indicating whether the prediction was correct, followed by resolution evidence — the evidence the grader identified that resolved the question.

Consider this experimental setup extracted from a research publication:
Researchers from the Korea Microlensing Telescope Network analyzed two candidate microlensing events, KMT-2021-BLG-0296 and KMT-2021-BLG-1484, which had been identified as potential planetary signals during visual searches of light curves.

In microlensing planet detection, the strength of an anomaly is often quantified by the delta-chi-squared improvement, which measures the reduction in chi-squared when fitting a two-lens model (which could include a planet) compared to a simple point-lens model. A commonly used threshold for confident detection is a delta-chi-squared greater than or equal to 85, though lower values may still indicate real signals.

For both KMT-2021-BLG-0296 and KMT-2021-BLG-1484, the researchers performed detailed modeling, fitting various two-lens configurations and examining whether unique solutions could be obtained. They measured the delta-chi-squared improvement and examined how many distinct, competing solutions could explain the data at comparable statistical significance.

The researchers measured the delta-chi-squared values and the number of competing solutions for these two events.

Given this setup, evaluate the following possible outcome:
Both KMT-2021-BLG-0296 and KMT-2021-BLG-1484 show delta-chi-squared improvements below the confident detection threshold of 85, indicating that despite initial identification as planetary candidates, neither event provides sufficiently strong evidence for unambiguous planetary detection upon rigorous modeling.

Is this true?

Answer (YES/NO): YES